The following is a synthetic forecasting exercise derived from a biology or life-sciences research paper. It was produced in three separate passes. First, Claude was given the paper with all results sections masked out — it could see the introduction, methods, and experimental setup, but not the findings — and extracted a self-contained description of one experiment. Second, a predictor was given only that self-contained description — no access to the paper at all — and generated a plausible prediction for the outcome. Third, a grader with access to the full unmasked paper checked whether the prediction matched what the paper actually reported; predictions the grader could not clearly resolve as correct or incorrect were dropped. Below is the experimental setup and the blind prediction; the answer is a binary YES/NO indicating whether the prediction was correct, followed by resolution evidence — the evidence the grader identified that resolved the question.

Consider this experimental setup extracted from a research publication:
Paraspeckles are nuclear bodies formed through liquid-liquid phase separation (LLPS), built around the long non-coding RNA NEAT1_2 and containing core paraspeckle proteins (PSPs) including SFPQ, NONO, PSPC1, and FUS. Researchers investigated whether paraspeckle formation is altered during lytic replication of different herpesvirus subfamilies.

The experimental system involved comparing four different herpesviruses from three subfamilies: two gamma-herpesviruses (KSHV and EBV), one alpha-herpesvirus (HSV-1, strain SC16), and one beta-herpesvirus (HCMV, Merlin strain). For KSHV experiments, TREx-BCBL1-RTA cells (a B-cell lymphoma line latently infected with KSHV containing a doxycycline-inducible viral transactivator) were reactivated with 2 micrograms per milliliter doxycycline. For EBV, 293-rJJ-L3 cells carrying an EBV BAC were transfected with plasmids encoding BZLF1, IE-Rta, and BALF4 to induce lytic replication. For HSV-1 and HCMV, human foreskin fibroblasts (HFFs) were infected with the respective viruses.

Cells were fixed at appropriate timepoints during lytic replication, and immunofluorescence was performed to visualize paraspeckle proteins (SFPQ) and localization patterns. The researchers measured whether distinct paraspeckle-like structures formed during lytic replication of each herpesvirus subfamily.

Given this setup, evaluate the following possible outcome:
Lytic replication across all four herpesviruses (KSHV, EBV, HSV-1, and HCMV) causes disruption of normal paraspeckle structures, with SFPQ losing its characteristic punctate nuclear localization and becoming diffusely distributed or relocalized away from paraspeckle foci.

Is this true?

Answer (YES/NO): NO